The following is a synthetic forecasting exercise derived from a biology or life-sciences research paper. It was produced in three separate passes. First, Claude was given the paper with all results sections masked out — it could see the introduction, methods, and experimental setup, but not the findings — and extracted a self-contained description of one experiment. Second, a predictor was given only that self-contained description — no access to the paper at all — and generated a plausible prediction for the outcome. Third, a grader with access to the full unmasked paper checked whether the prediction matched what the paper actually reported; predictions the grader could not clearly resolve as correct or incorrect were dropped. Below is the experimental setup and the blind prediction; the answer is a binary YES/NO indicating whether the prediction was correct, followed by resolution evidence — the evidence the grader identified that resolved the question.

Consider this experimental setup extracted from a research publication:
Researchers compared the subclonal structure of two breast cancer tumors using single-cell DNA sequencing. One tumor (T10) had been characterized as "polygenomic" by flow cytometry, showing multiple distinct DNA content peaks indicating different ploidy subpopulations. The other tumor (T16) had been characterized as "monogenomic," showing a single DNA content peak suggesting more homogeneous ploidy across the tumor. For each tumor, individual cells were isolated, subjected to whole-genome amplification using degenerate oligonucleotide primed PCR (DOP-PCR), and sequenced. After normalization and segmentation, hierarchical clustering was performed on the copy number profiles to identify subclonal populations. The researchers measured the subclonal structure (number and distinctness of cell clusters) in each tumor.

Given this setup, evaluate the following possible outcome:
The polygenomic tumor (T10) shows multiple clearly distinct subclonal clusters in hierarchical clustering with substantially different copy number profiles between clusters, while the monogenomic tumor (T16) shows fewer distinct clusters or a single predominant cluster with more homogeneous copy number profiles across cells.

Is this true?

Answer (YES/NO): YES